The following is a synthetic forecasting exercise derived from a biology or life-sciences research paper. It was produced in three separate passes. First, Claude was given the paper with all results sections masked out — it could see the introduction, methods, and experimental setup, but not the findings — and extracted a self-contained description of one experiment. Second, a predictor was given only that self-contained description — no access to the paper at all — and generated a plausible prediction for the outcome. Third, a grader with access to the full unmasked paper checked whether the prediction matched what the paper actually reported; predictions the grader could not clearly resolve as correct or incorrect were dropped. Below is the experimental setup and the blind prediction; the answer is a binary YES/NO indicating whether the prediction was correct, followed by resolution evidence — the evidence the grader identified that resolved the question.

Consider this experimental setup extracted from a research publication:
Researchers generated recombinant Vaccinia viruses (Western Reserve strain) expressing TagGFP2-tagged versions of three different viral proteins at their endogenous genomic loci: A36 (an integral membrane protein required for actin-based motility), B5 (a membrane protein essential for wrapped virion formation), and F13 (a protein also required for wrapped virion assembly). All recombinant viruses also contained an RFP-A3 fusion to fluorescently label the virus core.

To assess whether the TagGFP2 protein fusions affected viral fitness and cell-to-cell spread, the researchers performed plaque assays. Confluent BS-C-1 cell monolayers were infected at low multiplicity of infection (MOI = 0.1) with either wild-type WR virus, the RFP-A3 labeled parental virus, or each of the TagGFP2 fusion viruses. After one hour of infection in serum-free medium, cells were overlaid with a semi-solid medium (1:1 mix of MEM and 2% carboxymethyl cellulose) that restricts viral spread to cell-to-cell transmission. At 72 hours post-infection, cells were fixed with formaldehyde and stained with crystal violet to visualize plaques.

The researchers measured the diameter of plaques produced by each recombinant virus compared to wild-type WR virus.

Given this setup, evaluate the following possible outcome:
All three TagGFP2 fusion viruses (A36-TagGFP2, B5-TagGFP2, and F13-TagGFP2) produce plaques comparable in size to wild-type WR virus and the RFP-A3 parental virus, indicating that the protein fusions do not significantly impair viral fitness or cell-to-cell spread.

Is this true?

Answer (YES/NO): NO